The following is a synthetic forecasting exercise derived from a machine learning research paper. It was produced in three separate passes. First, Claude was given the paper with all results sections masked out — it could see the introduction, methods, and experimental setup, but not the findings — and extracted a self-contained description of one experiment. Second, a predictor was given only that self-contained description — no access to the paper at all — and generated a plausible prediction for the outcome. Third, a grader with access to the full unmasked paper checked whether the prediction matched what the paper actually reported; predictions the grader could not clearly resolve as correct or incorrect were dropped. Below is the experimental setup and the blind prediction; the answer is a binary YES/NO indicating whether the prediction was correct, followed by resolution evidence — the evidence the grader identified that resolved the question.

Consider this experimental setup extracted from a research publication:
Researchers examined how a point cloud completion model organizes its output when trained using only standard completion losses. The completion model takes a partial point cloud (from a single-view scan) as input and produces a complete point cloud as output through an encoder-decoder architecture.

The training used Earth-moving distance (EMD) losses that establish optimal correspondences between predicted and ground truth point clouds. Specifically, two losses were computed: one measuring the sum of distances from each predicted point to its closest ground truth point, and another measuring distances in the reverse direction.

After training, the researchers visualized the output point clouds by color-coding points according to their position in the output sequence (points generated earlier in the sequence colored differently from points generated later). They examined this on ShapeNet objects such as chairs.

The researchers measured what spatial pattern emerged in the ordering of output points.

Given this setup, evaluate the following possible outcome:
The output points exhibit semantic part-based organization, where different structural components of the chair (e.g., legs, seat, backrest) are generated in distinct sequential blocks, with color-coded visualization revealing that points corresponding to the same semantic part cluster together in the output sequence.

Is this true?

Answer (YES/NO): NO